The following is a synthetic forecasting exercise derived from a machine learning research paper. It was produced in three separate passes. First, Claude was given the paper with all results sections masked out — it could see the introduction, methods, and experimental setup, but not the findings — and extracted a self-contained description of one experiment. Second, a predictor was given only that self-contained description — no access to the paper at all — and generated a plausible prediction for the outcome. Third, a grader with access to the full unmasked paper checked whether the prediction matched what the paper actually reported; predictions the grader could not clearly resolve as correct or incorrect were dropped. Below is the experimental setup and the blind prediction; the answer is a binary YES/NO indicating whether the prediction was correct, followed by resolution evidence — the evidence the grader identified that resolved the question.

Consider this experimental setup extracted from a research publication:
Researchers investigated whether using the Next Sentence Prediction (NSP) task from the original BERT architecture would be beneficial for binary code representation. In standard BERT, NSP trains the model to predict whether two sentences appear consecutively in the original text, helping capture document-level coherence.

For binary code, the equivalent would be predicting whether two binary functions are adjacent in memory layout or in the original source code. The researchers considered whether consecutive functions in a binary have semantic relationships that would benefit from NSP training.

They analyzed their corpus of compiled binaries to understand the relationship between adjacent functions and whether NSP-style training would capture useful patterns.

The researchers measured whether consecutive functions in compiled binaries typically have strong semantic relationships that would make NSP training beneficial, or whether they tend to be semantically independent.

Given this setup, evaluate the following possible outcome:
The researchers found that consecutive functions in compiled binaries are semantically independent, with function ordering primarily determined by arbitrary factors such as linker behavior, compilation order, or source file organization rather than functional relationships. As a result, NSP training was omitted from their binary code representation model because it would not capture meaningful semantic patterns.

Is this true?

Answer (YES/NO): YES